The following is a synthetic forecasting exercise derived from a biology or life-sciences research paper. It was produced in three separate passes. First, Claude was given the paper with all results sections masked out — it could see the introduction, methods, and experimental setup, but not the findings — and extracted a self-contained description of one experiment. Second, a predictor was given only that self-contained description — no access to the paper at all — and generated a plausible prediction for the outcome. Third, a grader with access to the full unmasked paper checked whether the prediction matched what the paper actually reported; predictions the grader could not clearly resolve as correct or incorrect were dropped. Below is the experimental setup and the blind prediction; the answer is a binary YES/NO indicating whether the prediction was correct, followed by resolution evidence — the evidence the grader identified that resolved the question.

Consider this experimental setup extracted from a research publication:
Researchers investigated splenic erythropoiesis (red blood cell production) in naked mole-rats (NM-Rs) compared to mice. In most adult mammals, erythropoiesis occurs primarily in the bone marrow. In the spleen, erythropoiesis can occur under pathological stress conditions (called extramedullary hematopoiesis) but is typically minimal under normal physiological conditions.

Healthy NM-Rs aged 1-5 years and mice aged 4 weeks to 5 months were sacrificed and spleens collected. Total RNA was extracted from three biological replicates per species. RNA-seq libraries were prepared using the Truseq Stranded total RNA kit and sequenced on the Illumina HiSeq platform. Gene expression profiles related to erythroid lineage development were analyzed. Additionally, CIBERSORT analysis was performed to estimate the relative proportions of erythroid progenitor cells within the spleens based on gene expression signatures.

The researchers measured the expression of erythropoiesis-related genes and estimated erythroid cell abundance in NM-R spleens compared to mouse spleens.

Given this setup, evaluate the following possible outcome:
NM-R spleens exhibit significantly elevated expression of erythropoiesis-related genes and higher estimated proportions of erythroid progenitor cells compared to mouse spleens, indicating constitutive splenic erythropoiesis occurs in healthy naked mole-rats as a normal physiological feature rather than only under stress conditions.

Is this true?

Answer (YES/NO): YES